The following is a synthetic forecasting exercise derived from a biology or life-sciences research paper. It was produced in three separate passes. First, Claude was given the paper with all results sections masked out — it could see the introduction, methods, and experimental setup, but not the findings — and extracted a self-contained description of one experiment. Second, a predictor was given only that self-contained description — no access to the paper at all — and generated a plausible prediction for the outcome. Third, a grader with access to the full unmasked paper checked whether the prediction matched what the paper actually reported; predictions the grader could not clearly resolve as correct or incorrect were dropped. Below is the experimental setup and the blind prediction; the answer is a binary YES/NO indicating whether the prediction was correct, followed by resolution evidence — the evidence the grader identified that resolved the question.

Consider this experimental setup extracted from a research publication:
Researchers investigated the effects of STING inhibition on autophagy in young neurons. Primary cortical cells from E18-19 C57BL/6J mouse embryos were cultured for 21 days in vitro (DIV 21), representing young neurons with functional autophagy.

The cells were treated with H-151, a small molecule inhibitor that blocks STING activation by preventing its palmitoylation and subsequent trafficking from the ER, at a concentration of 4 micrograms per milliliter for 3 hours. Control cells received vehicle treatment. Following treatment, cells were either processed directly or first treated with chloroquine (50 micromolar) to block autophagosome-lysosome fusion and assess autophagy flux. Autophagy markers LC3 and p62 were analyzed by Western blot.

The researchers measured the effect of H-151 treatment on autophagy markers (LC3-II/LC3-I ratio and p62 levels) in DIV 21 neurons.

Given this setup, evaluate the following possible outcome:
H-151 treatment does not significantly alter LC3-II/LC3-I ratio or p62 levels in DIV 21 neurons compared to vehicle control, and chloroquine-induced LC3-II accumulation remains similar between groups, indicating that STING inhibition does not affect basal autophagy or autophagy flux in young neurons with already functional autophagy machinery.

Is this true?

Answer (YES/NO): NO